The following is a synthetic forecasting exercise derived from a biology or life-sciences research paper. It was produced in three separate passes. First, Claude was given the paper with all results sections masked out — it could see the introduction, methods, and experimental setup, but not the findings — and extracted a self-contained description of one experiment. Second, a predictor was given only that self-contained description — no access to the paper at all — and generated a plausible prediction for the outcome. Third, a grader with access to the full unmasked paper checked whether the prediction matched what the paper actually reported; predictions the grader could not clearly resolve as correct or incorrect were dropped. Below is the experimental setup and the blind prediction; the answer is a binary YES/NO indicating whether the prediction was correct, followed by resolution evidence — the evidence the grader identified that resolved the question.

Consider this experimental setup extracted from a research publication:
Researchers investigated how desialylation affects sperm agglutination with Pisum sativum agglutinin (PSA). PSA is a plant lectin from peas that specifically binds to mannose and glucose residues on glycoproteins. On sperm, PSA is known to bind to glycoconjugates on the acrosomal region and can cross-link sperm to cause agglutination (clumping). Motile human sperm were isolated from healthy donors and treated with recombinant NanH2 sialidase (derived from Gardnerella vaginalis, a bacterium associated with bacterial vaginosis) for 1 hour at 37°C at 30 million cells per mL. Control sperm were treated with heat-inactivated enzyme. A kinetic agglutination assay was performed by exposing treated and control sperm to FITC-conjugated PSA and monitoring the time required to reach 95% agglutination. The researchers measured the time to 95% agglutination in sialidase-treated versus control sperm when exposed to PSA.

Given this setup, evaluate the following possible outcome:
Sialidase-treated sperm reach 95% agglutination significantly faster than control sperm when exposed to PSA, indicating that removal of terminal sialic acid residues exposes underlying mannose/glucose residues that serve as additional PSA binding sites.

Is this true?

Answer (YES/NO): NO